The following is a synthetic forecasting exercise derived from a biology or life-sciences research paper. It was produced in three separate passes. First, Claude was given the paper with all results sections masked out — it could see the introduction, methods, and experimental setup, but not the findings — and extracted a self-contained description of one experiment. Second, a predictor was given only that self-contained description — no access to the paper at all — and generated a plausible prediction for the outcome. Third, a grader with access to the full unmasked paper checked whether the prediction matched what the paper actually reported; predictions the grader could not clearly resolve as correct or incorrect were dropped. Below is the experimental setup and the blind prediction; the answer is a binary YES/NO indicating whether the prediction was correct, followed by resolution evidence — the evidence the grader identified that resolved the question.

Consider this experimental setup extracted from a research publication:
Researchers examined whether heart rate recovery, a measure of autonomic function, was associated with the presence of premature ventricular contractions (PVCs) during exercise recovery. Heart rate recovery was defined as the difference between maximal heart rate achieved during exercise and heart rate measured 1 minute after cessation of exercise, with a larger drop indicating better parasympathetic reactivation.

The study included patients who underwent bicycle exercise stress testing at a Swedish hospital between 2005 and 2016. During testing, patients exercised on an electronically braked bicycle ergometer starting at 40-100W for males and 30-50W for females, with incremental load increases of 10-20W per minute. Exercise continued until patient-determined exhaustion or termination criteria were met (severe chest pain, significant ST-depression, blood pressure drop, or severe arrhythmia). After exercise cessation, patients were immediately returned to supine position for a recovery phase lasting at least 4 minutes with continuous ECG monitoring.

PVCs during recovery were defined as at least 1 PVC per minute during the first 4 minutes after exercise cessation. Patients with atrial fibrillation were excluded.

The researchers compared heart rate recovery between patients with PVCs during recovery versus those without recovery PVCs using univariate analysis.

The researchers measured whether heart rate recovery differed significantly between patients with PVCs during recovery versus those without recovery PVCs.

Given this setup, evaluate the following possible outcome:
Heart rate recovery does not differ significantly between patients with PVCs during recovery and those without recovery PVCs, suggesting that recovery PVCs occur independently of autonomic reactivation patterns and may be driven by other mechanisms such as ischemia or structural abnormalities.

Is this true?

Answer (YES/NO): YES